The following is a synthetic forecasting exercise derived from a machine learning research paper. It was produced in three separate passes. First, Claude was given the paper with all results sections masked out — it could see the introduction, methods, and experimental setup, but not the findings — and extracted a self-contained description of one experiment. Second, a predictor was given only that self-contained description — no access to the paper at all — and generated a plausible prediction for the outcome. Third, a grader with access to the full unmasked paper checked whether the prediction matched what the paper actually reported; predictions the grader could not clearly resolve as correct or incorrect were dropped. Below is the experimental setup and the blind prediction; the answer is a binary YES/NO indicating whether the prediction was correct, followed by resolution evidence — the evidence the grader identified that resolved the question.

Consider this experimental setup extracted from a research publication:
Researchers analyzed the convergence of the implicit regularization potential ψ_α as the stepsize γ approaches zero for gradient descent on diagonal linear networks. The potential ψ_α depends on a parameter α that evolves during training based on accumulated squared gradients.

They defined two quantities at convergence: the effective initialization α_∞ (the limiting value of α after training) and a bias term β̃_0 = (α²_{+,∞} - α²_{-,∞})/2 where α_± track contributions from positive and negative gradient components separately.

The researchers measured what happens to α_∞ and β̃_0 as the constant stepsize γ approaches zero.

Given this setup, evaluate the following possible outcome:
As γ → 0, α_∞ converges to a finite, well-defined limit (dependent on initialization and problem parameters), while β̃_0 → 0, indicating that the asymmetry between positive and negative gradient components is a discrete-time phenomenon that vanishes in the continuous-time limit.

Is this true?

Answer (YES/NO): YES